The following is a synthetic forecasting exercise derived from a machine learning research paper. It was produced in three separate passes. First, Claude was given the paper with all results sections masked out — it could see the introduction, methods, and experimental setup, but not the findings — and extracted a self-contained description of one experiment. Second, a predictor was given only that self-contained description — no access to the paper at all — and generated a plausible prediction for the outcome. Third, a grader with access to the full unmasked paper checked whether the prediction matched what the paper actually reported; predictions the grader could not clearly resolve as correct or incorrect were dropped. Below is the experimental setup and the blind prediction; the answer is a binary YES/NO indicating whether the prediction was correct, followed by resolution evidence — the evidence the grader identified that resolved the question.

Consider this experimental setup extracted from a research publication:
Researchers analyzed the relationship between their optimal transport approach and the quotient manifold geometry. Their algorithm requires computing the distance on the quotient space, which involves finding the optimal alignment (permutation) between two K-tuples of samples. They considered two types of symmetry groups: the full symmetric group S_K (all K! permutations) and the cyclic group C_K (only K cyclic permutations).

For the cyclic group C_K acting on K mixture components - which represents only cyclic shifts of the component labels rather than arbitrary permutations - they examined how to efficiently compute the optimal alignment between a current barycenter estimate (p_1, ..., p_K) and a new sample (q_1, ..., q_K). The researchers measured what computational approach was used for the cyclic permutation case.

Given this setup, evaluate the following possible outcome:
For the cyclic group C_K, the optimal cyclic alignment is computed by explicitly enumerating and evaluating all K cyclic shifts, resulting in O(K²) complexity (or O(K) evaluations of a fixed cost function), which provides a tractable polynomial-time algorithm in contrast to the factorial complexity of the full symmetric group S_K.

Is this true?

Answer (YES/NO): YES